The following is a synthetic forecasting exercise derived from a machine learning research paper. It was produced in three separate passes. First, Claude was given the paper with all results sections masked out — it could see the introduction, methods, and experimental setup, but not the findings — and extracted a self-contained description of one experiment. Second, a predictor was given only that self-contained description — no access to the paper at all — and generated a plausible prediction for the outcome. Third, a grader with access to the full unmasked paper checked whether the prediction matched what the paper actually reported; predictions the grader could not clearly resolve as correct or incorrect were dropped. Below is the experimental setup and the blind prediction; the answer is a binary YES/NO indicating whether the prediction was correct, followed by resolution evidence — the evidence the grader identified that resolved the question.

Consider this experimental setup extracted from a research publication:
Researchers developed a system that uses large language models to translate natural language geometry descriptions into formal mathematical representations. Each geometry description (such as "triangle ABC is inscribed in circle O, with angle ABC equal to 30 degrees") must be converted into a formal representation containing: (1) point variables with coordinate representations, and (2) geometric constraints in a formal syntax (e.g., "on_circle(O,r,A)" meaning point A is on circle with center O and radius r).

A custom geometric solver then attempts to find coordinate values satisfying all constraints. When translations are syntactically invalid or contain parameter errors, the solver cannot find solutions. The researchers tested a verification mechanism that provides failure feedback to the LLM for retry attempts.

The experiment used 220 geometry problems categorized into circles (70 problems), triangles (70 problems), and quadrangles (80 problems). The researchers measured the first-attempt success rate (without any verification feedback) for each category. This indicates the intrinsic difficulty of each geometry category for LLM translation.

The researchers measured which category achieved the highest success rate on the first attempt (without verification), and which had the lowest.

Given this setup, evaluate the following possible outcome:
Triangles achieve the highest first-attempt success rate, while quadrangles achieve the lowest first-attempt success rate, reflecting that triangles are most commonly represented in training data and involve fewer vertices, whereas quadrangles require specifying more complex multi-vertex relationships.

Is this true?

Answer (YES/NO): NO